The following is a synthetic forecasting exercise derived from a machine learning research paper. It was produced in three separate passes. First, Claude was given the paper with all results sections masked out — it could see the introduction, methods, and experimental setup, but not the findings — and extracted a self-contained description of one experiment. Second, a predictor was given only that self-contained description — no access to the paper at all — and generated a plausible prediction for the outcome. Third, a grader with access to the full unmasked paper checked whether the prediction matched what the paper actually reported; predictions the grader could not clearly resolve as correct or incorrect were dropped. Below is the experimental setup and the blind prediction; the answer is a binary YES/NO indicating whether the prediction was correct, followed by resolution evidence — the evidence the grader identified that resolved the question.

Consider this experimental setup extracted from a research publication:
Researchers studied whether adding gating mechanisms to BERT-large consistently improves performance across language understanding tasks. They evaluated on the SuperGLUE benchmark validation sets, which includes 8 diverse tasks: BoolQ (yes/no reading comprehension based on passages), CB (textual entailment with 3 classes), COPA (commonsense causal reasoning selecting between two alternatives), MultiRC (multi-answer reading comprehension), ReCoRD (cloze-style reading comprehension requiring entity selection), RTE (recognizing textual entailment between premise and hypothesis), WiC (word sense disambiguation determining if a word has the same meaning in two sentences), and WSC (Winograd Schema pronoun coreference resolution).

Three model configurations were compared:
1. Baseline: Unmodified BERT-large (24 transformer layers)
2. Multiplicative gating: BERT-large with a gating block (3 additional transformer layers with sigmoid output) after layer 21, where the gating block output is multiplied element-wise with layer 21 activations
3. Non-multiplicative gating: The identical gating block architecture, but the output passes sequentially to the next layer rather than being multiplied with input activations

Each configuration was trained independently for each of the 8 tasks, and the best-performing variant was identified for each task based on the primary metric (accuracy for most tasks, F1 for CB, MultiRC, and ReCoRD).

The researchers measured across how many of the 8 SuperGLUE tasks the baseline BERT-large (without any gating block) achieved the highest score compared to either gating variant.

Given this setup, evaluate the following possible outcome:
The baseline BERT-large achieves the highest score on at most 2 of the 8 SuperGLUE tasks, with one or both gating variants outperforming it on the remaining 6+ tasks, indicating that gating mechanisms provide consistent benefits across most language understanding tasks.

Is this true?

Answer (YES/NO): NO